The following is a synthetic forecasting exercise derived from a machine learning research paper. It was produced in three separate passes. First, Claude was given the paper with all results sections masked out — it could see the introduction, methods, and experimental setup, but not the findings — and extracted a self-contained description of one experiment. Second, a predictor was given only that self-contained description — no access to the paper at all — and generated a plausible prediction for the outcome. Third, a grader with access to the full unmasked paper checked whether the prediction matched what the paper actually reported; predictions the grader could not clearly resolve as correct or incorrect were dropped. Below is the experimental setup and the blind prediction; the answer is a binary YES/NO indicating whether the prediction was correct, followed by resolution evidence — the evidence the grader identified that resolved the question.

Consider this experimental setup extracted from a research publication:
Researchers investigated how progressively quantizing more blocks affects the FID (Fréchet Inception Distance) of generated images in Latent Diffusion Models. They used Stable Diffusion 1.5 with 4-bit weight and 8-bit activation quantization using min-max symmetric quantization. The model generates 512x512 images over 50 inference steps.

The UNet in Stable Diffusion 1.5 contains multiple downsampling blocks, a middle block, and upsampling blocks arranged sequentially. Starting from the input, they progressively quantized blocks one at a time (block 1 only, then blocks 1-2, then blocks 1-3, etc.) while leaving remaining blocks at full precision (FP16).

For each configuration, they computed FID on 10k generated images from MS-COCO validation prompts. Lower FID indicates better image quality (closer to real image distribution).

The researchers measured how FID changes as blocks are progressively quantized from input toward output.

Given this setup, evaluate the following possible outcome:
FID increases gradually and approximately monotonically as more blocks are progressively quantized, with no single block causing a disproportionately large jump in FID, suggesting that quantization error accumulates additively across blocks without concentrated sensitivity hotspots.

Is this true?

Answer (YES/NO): NO